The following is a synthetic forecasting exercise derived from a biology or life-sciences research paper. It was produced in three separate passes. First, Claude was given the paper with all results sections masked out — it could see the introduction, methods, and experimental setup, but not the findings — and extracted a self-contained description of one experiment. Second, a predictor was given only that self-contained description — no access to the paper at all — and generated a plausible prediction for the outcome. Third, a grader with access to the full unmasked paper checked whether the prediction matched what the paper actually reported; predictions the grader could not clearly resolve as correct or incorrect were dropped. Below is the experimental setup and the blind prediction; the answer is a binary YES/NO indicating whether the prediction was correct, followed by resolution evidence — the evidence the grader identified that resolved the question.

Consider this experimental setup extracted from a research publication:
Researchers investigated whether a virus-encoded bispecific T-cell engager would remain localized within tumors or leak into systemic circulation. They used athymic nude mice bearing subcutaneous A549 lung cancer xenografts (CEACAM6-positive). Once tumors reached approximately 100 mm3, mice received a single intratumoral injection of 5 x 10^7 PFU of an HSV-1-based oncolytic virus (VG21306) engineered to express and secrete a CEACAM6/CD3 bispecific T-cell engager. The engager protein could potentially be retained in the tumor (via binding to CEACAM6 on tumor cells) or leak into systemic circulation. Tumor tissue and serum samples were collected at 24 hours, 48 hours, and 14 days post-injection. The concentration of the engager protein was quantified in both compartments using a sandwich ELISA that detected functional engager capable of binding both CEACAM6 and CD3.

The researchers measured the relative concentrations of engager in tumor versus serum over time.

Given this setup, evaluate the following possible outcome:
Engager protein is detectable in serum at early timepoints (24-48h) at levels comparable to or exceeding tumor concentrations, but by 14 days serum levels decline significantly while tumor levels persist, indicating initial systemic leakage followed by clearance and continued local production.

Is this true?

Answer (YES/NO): NO